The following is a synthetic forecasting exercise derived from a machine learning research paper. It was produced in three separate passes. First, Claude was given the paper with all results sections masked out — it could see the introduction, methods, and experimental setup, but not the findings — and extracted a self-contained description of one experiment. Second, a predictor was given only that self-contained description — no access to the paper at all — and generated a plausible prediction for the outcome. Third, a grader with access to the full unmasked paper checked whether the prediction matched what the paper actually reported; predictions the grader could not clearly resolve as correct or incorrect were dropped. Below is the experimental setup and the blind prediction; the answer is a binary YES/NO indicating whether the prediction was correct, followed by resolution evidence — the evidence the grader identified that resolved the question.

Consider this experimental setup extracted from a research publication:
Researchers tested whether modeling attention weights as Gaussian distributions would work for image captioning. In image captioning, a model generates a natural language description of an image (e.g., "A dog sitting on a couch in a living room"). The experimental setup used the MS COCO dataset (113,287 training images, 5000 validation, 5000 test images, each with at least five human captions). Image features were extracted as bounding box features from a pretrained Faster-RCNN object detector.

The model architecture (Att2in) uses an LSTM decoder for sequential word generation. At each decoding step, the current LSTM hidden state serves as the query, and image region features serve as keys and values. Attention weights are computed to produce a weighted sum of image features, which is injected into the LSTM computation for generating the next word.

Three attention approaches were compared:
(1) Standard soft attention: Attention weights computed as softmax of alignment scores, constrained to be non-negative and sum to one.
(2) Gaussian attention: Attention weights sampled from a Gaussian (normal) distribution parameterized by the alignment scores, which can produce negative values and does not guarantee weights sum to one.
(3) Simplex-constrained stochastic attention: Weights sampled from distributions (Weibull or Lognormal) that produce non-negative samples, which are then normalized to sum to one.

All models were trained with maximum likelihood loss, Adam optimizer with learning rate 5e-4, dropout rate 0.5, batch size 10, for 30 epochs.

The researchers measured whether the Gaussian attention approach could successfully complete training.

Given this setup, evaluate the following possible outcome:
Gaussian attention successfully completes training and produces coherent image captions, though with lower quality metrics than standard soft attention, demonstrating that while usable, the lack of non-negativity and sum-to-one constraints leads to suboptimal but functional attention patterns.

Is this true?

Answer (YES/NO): NO